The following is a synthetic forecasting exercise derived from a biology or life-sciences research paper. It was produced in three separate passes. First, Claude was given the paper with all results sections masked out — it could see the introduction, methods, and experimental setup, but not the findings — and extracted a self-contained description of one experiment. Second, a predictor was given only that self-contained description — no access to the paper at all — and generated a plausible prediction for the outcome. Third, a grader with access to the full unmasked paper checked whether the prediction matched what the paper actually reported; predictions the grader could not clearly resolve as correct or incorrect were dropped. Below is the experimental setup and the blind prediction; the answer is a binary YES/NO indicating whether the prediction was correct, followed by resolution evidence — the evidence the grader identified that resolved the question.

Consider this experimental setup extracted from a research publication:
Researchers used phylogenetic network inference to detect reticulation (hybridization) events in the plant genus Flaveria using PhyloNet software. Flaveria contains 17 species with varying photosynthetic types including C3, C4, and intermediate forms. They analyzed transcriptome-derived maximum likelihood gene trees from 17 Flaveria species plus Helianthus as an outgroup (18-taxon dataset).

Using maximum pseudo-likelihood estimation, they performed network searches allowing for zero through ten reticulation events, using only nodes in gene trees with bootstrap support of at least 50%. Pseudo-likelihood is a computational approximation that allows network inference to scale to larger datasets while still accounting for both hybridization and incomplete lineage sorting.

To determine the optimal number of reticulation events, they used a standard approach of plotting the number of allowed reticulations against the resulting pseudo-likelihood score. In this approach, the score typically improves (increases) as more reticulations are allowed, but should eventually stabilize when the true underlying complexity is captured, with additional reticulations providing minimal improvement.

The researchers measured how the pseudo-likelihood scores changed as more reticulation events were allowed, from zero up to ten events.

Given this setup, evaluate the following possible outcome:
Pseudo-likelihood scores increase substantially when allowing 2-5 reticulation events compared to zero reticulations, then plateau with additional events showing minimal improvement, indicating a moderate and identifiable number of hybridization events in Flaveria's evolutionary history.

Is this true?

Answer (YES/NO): NO